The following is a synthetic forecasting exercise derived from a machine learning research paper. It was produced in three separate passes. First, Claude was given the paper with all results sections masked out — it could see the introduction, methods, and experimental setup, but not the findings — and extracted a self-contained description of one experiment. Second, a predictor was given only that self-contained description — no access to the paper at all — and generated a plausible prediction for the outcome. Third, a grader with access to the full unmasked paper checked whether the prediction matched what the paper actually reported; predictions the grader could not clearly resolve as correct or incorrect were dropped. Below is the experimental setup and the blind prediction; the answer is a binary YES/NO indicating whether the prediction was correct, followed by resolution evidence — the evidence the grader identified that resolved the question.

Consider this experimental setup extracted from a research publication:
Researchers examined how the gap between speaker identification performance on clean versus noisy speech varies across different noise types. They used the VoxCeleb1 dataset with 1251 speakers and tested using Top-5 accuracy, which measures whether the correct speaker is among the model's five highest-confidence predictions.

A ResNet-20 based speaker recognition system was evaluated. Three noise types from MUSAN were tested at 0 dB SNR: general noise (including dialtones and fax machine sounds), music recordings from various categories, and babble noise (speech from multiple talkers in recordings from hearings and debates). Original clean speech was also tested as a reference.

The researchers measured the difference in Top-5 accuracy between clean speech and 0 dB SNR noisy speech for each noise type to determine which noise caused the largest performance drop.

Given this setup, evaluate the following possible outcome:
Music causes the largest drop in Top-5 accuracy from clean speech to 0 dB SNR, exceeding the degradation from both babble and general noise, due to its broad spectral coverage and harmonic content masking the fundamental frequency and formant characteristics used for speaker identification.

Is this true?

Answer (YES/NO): NO